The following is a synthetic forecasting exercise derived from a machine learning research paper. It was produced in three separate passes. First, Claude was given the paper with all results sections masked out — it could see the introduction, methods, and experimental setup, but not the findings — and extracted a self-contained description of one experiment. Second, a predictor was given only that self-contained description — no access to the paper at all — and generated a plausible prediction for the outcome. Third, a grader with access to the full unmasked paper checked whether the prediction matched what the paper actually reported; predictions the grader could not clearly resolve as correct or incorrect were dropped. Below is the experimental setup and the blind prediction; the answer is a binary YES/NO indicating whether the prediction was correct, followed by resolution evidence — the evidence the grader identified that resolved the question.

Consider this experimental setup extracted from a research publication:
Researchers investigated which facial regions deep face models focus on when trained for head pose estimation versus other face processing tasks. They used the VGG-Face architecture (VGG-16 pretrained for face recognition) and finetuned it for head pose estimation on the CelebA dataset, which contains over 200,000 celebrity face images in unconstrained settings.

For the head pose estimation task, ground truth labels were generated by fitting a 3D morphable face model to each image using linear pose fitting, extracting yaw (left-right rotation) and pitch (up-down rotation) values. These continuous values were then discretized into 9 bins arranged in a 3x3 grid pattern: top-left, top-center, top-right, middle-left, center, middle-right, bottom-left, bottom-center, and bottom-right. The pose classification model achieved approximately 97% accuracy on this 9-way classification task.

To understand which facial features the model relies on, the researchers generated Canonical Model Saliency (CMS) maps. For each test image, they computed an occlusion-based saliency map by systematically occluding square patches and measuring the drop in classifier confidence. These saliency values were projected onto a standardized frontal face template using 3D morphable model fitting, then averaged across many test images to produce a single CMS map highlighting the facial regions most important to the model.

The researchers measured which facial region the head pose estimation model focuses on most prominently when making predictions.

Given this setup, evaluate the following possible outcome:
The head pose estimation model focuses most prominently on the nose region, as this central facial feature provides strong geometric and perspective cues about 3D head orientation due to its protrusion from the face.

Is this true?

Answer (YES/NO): YES